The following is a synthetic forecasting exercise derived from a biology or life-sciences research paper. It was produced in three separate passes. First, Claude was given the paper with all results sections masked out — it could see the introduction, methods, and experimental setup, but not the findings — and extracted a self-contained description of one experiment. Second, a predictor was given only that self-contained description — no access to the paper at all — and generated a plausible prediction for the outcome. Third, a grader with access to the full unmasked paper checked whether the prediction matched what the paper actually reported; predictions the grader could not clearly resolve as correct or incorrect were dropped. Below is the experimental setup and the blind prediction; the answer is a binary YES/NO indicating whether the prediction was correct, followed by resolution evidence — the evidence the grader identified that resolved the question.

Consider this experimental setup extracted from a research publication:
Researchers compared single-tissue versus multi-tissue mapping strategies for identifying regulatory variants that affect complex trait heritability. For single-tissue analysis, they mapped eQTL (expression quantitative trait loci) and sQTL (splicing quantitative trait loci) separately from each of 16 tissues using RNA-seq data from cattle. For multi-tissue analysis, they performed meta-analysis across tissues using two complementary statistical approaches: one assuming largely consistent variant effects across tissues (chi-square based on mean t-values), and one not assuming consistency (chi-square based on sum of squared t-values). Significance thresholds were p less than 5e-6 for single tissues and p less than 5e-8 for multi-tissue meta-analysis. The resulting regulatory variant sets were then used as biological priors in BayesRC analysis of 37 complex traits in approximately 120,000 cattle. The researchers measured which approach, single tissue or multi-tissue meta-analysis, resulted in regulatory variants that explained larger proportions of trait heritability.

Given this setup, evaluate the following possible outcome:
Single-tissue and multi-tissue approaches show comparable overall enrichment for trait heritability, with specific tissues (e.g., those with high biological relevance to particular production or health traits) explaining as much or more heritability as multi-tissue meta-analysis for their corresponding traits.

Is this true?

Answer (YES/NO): NO